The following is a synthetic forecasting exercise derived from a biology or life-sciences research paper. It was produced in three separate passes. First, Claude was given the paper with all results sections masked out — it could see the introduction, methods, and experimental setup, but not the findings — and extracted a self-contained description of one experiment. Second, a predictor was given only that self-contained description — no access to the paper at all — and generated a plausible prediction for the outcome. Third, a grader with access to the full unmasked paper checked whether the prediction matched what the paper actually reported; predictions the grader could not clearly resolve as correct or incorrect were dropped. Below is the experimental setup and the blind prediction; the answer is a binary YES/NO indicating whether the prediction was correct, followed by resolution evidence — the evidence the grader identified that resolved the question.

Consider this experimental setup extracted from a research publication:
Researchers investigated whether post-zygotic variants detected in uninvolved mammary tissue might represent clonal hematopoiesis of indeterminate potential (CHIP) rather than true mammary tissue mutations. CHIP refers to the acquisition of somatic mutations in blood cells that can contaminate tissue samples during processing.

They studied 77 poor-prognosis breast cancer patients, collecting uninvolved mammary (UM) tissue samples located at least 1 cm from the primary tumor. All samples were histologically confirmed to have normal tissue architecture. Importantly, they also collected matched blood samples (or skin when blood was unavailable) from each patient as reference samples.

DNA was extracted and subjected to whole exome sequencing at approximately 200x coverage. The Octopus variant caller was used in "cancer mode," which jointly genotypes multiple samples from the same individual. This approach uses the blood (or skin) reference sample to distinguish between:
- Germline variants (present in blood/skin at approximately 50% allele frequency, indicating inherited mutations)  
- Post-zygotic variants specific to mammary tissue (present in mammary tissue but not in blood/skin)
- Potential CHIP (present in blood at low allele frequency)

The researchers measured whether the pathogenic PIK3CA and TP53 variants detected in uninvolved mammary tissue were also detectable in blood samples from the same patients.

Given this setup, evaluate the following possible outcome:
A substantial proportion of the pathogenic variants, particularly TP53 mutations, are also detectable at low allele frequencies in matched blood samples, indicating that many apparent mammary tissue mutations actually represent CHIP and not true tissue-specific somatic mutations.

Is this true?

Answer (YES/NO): NO